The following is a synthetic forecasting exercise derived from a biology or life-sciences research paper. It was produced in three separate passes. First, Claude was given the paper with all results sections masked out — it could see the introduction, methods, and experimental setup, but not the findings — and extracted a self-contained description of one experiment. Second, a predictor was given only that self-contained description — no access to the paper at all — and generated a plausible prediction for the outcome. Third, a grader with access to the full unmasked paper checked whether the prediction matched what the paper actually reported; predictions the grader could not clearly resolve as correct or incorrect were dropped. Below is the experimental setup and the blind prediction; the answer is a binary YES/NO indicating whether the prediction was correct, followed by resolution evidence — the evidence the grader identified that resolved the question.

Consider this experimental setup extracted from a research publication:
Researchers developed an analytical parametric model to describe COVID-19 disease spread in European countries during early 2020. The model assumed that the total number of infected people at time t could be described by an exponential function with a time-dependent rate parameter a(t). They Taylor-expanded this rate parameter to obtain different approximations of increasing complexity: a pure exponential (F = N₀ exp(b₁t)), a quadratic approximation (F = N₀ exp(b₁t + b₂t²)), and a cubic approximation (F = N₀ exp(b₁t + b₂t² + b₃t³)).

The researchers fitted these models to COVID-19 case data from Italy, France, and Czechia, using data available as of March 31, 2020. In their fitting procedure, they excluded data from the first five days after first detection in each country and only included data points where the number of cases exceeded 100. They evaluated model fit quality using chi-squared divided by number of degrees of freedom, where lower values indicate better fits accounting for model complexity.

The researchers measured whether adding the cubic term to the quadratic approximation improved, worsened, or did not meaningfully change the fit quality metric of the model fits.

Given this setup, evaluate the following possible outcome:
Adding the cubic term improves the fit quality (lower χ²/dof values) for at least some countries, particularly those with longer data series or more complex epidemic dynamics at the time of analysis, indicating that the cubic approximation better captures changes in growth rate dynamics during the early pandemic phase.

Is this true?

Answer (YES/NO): NO